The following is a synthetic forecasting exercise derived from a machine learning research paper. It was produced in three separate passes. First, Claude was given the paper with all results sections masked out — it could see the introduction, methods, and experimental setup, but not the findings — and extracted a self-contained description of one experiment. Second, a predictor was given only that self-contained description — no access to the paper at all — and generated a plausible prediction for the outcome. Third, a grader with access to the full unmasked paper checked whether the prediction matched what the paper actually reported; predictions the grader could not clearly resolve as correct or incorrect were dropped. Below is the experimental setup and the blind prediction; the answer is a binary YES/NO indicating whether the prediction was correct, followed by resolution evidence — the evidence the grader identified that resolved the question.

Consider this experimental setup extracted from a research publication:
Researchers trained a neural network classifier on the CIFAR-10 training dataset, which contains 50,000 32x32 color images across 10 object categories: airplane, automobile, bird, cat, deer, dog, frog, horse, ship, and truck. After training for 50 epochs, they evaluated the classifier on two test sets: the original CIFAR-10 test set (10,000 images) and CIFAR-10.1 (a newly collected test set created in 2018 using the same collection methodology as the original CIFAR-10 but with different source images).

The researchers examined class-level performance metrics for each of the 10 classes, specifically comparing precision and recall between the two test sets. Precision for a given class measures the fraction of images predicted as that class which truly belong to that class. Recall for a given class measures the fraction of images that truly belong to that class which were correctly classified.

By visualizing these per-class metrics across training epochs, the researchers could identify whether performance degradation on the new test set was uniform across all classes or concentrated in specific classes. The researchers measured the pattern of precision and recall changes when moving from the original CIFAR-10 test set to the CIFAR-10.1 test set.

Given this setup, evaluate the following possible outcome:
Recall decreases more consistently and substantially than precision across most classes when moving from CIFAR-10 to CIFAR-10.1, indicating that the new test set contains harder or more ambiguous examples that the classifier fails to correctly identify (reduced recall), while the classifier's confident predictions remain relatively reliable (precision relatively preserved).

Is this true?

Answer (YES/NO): NO